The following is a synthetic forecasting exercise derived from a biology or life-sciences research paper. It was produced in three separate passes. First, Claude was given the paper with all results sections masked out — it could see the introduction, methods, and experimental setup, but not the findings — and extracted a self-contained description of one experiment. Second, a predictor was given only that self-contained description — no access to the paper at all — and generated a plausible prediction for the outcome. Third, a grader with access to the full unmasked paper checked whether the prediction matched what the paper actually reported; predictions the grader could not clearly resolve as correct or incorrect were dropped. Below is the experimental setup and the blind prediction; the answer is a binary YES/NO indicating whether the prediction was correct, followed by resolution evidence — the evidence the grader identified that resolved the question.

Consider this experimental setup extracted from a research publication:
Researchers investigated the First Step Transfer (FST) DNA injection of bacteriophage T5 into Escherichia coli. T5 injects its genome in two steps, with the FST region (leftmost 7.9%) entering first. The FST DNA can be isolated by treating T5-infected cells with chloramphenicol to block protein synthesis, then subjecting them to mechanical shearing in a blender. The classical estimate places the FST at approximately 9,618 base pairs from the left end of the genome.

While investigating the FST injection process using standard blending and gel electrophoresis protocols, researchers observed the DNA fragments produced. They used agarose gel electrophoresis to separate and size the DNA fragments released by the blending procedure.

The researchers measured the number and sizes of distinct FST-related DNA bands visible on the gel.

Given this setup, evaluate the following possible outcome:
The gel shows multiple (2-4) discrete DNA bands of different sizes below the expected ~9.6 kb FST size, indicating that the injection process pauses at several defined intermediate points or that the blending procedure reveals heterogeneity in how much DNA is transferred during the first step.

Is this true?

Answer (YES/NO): NO